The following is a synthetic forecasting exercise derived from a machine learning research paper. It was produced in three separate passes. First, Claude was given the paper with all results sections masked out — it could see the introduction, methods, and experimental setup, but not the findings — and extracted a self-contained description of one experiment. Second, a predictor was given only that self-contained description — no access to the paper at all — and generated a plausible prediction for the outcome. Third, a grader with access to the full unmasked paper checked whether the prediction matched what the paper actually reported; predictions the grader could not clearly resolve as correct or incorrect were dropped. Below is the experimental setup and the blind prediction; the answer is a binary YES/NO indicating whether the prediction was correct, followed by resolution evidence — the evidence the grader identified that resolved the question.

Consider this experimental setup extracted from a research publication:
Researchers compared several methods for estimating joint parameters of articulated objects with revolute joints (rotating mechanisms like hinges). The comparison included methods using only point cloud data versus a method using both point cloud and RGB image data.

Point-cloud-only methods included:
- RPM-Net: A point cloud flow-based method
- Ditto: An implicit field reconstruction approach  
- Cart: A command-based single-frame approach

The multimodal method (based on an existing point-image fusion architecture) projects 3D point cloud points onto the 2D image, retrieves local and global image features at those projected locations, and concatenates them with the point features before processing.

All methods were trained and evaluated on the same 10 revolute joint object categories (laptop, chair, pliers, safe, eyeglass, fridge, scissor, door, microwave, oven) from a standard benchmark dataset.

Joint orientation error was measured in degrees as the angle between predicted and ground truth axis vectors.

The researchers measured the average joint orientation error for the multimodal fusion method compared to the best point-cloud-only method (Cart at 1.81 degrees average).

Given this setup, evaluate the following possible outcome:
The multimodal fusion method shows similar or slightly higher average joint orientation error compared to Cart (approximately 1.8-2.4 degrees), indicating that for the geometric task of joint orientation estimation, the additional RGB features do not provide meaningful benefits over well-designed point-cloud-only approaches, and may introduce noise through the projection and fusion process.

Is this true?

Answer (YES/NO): NO